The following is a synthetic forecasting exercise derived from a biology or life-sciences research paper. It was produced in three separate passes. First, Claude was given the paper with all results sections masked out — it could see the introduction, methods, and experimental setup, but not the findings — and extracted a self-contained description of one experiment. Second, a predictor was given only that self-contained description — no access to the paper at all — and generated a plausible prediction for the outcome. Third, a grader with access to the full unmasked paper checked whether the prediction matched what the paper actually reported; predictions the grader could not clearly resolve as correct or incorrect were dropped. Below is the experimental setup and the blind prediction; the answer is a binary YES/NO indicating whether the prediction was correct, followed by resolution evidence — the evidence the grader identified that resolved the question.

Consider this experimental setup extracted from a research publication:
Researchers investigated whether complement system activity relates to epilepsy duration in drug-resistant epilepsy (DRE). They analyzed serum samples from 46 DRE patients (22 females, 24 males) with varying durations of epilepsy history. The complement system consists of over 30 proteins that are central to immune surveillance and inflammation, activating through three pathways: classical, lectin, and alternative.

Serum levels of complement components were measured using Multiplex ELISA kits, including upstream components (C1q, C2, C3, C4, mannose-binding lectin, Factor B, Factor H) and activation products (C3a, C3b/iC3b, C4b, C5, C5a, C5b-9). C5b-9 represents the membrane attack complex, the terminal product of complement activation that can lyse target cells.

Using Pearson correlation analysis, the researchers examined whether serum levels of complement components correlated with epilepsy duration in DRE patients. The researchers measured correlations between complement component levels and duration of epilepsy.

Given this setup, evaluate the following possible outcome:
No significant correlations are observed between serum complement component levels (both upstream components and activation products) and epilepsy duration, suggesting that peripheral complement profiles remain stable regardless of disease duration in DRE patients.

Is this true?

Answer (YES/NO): YES